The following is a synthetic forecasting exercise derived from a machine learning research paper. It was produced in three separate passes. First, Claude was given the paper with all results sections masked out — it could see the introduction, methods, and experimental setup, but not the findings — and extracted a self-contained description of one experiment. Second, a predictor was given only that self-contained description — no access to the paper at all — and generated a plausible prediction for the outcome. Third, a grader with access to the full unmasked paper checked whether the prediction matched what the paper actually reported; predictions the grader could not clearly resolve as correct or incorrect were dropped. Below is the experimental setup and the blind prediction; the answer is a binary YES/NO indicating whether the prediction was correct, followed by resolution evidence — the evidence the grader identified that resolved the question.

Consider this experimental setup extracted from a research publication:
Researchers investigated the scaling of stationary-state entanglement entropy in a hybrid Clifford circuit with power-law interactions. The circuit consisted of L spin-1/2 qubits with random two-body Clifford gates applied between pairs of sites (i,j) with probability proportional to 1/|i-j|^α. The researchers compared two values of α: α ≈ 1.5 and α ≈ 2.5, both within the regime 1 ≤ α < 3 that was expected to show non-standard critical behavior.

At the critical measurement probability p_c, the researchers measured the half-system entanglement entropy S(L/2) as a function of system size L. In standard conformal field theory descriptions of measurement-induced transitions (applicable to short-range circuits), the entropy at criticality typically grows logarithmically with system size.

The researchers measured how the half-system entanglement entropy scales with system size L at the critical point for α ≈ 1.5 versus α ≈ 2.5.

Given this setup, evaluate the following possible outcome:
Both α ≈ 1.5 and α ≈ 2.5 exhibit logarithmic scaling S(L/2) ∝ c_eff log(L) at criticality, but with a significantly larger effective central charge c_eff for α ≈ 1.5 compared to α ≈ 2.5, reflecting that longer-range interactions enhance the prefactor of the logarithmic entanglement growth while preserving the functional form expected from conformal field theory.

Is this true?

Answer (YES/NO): NO